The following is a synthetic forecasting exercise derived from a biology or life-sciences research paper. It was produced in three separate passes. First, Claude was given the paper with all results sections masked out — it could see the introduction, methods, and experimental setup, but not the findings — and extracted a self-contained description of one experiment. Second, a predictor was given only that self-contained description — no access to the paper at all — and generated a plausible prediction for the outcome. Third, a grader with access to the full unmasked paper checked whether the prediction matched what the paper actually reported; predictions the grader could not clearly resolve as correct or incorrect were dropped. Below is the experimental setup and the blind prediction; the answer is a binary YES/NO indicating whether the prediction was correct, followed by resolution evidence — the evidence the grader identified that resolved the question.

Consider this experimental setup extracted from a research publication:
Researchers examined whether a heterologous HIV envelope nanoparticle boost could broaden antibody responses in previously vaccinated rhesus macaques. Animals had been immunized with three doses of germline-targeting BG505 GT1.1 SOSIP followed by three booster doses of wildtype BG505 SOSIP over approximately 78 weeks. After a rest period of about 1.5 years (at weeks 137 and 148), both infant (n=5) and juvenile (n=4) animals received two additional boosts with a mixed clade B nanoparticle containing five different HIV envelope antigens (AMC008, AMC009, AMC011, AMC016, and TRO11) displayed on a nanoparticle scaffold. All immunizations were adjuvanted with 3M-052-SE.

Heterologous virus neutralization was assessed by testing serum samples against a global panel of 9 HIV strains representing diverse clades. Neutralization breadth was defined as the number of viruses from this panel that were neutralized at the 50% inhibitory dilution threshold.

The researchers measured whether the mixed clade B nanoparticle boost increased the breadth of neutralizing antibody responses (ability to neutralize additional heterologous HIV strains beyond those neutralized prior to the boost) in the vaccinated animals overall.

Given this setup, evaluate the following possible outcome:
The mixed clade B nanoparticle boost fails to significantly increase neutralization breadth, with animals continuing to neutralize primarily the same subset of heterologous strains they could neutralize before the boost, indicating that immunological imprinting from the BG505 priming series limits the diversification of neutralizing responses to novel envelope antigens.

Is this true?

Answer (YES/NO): NO